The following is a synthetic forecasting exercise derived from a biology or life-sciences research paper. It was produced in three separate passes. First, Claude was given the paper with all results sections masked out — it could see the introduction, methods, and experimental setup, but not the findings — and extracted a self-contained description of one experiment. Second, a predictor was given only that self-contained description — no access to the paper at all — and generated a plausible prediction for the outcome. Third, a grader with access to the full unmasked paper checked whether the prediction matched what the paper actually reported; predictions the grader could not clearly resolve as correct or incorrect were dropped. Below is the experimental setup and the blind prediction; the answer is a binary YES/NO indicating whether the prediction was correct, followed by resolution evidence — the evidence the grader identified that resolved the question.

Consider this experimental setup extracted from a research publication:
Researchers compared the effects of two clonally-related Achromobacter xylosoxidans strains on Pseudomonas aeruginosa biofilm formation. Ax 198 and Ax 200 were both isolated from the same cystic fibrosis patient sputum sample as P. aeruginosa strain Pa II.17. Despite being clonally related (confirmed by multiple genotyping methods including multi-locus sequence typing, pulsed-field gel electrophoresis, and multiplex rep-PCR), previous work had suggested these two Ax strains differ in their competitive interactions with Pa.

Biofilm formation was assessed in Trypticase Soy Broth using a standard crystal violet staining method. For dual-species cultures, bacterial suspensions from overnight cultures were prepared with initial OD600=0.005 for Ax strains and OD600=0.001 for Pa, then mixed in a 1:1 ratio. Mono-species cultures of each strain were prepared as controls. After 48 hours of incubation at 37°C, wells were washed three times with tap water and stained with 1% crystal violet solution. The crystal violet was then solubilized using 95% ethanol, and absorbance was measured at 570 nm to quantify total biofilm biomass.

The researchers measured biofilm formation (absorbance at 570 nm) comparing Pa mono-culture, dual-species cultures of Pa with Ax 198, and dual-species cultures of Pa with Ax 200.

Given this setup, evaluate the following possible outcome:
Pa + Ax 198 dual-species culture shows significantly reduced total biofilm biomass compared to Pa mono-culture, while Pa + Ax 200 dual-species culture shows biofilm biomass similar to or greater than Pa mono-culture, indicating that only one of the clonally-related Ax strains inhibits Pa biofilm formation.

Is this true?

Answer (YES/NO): NO